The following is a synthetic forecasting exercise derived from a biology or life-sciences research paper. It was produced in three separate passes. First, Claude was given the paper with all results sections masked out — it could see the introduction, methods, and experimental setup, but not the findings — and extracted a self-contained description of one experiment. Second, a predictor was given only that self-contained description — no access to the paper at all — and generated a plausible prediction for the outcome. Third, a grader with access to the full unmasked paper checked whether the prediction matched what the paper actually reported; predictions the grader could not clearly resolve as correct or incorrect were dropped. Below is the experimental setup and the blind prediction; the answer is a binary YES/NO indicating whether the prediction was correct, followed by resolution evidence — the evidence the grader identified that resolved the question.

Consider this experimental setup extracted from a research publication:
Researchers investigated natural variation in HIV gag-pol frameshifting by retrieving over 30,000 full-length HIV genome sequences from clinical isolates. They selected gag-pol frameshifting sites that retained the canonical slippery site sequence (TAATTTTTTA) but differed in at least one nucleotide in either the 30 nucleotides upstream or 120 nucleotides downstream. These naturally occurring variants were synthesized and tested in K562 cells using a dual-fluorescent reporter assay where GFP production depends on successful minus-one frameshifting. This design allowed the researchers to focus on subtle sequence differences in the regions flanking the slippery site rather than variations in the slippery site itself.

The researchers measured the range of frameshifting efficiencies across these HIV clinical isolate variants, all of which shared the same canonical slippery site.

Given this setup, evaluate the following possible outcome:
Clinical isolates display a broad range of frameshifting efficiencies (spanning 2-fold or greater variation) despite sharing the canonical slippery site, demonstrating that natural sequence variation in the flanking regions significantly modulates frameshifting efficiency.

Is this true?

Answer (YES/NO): NO